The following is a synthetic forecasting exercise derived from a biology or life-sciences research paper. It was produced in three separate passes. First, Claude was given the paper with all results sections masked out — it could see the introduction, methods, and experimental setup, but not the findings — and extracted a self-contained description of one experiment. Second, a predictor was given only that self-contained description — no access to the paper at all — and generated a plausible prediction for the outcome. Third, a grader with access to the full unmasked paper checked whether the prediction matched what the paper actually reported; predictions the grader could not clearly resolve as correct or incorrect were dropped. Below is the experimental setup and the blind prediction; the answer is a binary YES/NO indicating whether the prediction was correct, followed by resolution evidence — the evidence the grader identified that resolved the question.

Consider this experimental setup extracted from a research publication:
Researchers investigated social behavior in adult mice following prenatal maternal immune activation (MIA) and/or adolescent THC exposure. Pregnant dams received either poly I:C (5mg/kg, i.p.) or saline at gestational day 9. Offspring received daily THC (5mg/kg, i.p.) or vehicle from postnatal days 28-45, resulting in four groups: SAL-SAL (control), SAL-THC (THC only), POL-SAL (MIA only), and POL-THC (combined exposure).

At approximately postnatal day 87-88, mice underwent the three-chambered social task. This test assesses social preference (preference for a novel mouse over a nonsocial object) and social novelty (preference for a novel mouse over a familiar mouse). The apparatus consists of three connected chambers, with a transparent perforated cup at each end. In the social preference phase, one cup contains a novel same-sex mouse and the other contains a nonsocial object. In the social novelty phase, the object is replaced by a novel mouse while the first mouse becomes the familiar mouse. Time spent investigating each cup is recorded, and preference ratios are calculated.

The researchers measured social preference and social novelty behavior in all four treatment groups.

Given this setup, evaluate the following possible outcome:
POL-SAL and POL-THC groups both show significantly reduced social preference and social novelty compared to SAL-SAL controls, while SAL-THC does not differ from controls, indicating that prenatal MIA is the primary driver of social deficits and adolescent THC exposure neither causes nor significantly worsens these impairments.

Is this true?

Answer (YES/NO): NO